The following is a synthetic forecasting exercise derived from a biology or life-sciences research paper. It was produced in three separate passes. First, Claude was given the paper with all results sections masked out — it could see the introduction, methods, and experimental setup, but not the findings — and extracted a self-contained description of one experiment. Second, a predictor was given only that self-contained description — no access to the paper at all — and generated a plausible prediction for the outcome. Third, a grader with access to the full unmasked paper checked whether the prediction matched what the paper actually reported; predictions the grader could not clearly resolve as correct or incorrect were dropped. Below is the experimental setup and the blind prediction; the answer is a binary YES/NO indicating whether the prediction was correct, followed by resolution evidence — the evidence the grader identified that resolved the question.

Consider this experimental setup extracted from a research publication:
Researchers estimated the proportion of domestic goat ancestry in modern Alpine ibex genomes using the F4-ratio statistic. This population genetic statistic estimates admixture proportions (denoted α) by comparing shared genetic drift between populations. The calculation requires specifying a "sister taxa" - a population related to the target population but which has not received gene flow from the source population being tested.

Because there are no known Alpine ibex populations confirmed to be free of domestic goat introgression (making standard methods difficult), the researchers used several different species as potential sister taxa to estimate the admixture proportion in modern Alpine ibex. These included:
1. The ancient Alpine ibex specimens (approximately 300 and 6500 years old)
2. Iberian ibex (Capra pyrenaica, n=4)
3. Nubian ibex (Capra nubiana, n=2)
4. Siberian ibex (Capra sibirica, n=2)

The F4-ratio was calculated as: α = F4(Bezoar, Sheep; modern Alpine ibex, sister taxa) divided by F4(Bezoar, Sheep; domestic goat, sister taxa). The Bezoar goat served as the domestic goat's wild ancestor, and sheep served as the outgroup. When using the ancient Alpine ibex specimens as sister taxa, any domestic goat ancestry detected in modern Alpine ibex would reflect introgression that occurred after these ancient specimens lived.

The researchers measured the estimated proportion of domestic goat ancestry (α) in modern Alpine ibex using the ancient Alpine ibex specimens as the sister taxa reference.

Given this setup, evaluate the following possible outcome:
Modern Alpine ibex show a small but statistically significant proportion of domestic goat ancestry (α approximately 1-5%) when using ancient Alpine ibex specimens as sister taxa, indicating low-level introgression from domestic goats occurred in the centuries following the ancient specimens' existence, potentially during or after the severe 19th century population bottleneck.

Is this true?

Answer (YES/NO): NO